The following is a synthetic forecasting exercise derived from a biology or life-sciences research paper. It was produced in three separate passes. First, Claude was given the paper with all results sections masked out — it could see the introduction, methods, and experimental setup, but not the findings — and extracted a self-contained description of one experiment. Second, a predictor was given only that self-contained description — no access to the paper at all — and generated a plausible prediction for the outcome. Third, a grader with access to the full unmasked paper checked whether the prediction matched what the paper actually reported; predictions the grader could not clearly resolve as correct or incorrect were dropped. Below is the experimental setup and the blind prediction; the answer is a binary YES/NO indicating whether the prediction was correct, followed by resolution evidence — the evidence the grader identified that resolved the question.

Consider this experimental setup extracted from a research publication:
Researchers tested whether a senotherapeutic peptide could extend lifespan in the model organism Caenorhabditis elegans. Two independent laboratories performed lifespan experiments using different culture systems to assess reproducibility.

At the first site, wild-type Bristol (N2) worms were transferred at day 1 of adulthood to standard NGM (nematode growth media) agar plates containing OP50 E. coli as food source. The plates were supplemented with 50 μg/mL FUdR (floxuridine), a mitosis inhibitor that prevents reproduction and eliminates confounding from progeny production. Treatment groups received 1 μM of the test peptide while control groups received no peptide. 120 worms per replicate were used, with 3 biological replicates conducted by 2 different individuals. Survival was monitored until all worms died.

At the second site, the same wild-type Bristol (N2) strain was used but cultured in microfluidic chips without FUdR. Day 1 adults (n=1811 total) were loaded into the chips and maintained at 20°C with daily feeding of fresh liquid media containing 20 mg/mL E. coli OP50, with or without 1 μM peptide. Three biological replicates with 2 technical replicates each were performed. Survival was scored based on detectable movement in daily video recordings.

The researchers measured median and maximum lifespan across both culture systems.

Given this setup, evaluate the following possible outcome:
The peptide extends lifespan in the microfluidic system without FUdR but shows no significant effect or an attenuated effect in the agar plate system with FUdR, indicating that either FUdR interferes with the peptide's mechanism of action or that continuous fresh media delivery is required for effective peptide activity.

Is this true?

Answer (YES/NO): NO